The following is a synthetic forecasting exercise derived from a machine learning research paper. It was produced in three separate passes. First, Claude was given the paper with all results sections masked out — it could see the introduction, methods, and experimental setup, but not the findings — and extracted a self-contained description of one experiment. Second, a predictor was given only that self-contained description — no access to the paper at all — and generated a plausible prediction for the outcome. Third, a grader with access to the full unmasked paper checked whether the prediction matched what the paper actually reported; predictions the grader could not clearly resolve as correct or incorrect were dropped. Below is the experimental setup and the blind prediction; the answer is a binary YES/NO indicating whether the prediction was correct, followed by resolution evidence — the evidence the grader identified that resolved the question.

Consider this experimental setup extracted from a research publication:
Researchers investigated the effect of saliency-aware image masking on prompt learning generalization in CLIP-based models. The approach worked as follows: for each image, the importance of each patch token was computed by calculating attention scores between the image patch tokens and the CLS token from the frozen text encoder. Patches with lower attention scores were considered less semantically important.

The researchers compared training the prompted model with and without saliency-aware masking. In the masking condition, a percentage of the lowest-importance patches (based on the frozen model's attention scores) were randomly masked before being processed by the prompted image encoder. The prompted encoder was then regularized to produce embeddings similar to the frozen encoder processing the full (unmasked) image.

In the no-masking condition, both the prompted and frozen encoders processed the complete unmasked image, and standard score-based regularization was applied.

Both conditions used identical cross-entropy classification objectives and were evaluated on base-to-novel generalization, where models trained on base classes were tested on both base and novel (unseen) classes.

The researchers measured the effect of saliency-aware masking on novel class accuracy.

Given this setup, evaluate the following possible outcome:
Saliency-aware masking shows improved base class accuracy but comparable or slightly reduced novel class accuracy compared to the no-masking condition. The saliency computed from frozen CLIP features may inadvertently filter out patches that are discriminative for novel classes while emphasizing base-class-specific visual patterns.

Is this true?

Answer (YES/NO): NO